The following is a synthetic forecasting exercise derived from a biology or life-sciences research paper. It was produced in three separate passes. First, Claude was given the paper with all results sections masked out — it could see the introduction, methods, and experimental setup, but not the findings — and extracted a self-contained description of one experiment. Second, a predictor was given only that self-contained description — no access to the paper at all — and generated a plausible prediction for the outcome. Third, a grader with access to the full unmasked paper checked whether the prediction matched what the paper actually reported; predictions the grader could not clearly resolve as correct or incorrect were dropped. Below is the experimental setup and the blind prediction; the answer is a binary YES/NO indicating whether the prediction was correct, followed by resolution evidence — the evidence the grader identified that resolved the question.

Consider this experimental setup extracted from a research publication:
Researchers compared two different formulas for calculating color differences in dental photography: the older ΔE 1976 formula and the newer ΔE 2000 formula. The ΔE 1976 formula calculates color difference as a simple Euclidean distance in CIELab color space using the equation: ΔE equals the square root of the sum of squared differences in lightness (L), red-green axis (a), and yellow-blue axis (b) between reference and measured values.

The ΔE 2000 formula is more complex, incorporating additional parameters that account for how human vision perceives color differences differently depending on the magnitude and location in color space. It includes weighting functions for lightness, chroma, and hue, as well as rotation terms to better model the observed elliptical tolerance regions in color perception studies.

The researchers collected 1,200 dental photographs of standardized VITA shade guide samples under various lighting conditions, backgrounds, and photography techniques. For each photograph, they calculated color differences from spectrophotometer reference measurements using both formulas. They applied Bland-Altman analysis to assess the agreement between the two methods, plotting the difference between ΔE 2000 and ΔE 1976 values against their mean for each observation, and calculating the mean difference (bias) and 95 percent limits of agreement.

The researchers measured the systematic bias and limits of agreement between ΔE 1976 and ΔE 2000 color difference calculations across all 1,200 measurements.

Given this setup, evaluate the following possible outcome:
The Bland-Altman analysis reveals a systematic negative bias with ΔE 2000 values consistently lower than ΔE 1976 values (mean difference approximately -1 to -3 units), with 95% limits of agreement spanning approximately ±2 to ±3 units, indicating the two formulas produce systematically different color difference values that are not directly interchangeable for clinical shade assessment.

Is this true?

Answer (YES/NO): NO